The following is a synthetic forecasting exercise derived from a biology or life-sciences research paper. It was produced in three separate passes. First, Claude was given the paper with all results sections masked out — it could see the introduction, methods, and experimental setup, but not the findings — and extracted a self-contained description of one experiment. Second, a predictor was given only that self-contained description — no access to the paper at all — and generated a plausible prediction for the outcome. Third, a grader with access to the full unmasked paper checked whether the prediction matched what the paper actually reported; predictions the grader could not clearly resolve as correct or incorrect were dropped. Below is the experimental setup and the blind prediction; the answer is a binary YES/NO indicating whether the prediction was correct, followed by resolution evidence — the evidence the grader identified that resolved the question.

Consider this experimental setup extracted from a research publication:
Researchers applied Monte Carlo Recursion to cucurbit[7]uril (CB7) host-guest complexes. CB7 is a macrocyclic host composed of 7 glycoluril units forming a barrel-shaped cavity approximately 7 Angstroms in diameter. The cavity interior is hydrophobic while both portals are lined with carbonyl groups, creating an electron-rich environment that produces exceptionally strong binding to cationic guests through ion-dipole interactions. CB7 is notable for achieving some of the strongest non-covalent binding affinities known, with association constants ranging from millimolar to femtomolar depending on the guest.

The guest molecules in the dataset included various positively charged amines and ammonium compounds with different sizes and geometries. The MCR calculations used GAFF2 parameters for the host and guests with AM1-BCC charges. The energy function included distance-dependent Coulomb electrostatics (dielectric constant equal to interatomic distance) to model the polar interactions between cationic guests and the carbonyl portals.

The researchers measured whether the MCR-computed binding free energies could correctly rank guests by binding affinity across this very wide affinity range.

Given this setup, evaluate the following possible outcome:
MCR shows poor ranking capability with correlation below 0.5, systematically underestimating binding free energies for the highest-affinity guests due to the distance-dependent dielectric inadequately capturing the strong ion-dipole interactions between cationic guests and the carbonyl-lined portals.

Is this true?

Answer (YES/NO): NO